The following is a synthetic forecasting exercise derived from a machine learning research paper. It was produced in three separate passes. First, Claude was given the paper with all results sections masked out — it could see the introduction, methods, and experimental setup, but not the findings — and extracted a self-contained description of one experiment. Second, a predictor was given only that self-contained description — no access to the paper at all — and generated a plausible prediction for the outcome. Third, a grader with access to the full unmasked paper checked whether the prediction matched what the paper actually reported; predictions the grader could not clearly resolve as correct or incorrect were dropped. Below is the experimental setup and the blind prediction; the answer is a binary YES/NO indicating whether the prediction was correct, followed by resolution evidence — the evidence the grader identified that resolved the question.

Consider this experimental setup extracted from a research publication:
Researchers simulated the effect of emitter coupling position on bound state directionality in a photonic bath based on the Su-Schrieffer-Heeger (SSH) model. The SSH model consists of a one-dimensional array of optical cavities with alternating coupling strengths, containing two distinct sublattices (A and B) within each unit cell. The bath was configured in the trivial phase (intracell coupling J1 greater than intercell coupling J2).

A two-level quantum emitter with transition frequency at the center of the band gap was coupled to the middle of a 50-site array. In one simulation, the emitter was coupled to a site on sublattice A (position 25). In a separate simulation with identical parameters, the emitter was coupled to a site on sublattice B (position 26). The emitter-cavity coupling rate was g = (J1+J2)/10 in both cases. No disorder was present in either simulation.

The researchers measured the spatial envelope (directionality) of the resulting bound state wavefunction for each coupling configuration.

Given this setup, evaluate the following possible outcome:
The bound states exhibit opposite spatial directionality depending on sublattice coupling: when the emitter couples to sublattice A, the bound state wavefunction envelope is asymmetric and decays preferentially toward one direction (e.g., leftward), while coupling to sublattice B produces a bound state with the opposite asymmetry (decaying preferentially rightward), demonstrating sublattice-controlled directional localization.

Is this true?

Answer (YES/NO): YES